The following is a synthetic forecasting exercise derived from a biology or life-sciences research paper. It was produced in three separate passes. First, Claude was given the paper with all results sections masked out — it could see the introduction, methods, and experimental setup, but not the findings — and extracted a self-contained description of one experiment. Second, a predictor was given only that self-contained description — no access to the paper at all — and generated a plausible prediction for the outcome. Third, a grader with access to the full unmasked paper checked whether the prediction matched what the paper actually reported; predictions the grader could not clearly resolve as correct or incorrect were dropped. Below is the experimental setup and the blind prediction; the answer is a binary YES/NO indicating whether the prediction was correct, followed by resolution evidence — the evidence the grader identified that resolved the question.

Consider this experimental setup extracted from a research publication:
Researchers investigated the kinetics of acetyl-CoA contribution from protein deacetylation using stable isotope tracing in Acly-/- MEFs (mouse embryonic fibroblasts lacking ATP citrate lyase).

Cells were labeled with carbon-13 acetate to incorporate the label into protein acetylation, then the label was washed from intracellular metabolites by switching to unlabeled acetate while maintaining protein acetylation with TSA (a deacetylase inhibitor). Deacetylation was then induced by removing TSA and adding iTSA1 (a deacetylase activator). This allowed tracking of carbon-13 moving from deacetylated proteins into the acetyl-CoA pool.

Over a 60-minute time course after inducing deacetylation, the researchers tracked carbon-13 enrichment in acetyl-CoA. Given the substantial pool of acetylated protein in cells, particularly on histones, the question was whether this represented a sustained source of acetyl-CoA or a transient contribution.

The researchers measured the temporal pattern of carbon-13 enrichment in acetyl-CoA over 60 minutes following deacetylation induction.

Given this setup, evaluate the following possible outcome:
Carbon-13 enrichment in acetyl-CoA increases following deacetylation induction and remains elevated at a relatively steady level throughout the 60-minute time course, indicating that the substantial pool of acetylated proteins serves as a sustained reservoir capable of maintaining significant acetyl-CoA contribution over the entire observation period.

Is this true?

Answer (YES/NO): NO